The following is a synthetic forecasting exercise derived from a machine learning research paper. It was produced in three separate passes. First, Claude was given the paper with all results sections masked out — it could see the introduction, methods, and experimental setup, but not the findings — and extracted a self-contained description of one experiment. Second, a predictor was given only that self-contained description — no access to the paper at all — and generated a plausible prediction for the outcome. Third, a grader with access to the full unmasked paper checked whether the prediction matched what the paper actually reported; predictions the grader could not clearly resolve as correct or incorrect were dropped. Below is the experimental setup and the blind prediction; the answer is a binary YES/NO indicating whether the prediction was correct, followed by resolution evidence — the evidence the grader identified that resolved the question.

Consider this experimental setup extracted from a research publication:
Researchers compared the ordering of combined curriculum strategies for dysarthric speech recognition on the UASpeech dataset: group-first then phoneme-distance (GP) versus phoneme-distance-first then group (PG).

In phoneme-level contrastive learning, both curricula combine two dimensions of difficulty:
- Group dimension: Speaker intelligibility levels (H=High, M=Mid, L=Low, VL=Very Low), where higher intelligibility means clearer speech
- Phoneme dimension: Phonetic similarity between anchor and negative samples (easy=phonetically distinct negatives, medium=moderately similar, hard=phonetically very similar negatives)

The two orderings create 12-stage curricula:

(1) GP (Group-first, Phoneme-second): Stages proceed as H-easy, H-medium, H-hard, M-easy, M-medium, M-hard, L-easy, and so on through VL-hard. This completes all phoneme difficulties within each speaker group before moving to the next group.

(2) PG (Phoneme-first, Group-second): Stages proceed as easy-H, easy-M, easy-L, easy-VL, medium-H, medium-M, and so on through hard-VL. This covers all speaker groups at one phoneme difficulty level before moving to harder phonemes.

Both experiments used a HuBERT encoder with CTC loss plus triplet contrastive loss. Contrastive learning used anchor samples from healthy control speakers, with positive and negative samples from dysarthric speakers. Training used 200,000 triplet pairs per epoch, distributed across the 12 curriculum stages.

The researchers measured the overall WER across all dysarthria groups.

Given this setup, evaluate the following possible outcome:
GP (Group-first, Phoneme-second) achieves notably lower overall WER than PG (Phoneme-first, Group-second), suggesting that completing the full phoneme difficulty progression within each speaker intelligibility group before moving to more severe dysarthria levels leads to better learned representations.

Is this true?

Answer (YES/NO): NO